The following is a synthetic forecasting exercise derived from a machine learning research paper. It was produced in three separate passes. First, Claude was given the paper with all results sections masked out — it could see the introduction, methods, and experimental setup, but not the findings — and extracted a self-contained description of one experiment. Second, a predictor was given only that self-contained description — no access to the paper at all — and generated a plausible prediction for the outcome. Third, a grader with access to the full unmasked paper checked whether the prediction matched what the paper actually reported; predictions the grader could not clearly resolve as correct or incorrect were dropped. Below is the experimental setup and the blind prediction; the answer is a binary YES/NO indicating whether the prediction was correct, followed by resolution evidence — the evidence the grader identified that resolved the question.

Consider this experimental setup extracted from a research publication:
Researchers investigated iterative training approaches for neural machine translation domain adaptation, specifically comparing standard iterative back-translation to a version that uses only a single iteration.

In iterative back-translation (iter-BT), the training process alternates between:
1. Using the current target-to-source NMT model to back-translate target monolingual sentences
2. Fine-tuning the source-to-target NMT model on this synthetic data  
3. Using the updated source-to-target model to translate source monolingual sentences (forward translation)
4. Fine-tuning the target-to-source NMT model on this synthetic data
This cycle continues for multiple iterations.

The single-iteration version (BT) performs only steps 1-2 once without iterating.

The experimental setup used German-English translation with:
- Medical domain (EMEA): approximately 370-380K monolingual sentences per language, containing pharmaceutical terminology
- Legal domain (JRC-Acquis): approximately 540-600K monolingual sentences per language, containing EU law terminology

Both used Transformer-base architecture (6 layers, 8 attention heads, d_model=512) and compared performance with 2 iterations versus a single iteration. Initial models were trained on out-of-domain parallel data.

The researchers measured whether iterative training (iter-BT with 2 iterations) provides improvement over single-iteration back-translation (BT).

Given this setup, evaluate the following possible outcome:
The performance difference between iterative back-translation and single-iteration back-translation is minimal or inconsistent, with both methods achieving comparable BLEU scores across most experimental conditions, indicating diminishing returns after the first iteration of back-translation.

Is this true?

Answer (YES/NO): NO